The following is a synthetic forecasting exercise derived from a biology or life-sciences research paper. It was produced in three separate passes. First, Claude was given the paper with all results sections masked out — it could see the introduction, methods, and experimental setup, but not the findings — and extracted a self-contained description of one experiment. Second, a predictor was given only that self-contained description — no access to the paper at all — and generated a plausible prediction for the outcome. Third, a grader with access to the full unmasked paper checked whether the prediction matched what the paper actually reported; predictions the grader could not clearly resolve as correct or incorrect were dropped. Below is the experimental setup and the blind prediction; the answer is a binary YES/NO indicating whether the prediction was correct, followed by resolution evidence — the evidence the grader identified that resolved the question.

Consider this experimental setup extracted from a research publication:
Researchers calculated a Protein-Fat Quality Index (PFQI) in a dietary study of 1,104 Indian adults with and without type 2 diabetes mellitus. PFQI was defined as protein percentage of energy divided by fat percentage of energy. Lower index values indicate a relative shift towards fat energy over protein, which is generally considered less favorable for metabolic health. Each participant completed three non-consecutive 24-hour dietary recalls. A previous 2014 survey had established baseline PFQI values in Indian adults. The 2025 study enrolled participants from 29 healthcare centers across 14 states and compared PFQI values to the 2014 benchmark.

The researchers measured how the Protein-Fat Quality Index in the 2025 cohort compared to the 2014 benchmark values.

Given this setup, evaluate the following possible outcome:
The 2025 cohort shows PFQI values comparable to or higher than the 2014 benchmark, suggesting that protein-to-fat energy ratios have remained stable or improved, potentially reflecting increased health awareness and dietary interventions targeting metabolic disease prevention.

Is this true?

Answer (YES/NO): NO